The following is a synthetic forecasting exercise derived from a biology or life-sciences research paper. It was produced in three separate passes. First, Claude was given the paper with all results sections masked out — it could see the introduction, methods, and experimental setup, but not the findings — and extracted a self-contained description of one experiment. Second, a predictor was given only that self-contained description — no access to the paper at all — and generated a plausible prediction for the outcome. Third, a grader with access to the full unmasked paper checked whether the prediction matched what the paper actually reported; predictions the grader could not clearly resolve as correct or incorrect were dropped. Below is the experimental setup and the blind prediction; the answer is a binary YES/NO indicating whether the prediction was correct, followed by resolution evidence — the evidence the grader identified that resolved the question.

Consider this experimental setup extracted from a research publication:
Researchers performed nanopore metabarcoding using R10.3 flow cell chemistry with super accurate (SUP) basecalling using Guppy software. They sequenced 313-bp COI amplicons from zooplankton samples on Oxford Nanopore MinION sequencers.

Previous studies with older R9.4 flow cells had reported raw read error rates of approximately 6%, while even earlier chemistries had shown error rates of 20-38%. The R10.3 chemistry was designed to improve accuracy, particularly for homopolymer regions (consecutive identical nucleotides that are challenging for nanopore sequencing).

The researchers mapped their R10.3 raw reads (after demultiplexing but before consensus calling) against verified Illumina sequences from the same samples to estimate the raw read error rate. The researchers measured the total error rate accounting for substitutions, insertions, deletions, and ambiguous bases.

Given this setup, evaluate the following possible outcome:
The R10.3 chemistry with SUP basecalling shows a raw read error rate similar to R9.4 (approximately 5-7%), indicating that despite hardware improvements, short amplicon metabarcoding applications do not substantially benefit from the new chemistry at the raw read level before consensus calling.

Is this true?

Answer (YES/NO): NO